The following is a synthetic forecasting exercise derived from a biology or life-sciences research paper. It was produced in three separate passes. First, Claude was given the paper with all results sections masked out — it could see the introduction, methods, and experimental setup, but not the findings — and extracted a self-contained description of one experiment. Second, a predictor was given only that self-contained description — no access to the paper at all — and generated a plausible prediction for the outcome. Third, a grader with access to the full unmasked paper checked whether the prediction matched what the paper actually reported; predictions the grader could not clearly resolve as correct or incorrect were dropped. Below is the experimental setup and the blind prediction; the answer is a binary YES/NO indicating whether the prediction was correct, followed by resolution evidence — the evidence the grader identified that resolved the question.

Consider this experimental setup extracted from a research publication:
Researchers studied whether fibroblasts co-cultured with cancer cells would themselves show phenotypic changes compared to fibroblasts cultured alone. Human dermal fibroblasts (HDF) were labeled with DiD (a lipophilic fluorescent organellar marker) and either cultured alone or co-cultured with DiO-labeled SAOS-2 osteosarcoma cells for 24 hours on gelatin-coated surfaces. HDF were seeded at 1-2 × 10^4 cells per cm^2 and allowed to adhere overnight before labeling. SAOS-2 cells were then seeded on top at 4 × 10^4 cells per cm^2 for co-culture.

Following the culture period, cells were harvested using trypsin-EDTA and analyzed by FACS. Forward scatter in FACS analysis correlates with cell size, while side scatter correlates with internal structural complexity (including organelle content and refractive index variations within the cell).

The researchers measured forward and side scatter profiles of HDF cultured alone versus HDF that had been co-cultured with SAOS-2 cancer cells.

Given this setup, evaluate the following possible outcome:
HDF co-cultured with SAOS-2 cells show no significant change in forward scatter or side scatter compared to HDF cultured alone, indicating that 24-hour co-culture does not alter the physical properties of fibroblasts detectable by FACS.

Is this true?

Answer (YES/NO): YES